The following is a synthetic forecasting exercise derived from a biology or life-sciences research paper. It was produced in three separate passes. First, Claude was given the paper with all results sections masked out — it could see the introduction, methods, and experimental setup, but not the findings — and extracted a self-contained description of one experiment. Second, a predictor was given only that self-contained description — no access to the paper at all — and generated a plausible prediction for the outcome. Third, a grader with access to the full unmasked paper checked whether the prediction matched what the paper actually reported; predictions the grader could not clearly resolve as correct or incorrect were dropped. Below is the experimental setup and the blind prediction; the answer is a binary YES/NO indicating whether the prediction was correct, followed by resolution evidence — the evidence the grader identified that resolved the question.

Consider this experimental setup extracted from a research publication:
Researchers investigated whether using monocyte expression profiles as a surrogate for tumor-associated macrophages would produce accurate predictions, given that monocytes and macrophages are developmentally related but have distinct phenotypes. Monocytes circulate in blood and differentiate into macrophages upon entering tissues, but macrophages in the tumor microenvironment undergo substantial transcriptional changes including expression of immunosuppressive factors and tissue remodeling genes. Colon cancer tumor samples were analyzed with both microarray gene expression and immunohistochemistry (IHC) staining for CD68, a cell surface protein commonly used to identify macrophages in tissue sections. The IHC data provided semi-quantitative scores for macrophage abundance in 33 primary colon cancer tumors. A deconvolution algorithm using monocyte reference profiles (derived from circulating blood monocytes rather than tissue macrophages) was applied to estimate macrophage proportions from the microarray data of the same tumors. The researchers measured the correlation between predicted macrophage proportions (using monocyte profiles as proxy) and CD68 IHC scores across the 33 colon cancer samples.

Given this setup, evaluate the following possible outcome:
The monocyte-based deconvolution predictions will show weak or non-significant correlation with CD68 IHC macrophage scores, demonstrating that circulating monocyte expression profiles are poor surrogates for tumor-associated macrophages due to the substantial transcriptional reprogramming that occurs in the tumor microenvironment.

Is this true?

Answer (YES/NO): NO